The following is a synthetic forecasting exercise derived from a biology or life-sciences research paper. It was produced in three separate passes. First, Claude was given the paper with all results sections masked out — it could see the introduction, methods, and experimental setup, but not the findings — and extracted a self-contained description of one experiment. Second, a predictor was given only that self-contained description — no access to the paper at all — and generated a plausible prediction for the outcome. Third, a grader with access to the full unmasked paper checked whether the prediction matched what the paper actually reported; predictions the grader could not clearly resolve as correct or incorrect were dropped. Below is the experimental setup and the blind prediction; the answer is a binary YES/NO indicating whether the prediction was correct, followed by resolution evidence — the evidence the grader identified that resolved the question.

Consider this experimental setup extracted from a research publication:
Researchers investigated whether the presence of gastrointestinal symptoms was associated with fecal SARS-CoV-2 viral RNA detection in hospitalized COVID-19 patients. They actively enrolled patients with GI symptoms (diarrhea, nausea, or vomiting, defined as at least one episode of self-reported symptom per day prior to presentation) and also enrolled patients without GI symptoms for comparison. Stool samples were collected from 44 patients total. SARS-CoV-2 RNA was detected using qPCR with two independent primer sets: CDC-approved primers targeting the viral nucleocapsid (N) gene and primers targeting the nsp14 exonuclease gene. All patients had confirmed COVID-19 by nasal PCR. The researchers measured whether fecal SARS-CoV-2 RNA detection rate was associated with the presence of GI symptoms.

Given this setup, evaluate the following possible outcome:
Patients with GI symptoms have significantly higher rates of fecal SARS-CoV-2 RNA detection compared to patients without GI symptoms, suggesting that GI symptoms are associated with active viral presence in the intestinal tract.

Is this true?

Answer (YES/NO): YES